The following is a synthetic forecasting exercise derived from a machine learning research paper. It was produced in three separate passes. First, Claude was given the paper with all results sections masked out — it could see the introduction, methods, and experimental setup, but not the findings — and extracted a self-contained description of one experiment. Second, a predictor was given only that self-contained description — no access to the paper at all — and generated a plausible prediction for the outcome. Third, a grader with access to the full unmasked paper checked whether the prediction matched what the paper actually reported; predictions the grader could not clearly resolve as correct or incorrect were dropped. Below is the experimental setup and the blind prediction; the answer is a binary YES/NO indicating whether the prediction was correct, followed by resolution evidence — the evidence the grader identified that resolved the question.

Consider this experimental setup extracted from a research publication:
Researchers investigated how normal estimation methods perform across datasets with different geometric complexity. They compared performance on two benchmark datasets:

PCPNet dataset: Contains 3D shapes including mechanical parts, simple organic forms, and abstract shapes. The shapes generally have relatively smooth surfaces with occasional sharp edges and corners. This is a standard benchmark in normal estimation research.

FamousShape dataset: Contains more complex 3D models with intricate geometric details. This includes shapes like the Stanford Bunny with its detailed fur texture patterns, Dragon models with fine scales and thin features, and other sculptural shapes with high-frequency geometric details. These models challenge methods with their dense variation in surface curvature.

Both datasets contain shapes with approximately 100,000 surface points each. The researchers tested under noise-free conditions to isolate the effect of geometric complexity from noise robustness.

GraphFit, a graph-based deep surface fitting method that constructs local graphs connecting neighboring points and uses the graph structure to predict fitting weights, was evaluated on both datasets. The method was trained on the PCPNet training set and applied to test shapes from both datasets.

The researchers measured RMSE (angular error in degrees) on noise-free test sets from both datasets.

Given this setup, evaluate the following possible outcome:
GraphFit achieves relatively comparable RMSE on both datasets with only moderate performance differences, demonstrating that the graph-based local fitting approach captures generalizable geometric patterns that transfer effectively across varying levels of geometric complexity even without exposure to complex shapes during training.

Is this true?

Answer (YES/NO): NO